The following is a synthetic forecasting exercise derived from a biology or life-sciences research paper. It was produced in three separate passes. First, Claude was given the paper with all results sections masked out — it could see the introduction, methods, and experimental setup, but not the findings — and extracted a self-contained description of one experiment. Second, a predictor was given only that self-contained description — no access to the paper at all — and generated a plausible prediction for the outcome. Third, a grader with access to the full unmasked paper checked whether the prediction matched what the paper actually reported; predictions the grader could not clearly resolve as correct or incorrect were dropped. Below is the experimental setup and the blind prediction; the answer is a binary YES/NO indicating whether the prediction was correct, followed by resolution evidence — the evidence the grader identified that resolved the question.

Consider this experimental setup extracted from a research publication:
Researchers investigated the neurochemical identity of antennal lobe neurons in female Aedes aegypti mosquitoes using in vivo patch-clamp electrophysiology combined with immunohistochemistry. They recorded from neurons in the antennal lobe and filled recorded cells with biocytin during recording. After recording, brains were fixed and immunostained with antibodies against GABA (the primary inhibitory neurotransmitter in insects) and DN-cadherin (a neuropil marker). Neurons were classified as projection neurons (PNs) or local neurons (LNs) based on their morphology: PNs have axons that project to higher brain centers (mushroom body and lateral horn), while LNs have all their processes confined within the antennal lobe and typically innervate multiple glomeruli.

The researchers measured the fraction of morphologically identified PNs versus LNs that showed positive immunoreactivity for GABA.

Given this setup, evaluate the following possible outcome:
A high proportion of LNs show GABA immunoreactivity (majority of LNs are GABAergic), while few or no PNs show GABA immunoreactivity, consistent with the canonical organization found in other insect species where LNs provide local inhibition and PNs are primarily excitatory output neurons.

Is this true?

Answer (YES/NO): NO